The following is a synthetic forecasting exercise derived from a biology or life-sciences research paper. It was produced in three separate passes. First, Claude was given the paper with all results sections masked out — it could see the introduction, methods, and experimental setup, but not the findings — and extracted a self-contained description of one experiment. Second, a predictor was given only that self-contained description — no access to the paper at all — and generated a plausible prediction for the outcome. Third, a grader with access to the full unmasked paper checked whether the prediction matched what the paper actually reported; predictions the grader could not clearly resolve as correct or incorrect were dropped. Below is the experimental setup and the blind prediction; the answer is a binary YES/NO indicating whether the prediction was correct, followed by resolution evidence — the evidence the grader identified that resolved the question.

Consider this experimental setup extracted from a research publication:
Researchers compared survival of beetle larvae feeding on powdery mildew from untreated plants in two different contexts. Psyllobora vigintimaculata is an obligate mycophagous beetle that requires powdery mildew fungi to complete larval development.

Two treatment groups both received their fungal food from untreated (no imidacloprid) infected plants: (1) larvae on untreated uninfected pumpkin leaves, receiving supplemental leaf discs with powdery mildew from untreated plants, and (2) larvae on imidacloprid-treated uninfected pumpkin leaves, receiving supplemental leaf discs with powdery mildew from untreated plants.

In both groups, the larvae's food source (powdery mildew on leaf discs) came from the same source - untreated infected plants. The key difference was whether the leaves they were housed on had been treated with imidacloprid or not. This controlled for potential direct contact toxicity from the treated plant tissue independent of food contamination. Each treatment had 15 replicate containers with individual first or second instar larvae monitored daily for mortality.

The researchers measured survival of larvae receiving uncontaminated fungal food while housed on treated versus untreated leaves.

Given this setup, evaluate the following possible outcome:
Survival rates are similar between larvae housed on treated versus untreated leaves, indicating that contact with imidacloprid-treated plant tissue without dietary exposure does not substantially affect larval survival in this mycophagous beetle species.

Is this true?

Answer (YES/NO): YES